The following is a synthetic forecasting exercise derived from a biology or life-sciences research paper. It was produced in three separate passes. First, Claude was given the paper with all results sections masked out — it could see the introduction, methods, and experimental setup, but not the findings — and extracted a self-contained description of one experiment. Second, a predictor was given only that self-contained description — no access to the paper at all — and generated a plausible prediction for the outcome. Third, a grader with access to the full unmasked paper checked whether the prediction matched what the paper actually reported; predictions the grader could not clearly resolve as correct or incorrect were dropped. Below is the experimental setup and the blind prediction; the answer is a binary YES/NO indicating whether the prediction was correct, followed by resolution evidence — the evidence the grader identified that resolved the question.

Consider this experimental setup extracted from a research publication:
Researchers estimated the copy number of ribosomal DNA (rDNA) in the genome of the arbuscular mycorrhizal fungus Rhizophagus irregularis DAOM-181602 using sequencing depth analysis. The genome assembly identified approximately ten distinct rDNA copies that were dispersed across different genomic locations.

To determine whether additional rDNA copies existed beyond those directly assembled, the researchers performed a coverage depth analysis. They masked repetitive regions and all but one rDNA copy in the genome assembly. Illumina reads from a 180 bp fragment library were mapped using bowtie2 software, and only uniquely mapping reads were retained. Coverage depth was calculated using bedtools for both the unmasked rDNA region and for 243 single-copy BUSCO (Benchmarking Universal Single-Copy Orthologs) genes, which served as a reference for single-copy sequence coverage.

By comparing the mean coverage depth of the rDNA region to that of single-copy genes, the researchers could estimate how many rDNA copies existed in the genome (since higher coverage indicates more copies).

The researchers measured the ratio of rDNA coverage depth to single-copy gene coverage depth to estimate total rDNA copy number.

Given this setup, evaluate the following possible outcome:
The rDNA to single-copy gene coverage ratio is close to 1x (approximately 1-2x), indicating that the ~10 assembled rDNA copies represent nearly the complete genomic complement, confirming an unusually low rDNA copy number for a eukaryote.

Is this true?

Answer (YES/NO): NO